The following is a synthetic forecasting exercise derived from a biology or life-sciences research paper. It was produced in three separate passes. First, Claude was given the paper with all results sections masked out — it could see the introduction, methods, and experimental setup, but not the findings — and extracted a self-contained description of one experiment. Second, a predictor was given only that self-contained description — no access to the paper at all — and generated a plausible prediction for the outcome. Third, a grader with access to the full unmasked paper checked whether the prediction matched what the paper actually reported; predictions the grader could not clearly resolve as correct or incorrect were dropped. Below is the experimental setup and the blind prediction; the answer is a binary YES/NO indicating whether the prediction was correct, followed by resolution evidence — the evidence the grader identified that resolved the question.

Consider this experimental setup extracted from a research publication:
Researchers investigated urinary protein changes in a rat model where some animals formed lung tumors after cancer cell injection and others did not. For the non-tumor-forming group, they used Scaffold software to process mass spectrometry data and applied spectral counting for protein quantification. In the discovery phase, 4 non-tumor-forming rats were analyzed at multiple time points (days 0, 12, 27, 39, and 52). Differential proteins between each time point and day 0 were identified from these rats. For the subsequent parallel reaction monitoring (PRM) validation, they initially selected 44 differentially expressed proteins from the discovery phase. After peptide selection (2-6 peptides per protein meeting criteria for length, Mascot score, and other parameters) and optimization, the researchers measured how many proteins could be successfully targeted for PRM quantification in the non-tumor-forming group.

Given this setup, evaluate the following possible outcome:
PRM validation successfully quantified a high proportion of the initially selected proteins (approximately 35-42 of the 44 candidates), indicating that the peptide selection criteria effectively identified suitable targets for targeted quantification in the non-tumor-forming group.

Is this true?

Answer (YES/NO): YES